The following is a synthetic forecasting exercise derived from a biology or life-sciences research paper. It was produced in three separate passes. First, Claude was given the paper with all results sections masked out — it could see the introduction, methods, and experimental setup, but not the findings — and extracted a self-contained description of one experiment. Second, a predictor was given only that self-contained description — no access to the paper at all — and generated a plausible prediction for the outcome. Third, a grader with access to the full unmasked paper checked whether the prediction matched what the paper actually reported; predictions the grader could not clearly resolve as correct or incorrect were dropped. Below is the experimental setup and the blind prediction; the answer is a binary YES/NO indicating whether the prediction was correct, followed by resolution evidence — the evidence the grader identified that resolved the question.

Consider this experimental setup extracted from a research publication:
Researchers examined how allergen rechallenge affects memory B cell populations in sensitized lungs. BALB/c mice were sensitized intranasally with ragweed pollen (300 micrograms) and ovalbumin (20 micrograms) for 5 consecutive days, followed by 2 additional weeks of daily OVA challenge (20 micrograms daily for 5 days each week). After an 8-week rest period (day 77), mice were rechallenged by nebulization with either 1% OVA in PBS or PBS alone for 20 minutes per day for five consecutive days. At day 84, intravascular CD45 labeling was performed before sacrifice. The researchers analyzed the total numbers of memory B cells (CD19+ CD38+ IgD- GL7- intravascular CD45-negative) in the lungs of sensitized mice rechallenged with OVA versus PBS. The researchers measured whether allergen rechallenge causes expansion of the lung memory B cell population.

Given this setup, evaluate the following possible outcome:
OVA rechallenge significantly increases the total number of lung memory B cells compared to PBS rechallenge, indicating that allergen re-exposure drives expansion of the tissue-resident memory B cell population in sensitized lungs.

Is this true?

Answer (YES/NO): YES